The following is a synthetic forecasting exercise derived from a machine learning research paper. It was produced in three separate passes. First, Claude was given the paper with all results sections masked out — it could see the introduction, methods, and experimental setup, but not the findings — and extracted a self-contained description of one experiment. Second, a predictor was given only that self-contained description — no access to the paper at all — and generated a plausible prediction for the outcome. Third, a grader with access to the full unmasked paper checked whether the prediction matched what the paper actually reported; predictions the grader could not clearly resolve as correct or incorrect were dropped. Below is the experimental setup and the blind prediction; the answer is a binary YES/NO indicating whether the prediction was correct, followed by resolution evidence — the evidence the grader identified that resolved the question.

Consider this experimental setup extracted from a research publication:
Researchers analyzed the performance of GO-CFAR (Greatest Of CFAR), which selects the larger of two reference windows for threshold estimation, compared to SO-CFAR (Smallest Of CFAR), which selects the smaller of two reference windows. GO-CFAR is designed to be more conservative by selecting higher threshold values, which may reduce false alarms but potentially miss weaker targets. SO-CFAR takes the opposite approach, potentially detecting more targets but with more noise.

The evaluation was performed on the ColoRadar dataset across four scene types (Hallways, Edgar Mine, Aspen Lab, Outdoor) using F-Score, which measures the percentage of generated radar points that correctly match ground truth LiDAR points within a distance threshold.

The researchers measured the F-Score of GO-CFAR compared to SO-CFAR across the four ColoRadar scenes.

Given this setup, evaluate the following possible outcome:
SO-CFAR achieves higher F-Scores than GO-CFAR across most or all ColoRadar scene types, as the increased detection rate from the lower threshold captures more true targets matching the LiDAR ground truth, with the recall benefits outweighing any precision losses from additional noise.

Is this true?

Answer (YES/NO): NO